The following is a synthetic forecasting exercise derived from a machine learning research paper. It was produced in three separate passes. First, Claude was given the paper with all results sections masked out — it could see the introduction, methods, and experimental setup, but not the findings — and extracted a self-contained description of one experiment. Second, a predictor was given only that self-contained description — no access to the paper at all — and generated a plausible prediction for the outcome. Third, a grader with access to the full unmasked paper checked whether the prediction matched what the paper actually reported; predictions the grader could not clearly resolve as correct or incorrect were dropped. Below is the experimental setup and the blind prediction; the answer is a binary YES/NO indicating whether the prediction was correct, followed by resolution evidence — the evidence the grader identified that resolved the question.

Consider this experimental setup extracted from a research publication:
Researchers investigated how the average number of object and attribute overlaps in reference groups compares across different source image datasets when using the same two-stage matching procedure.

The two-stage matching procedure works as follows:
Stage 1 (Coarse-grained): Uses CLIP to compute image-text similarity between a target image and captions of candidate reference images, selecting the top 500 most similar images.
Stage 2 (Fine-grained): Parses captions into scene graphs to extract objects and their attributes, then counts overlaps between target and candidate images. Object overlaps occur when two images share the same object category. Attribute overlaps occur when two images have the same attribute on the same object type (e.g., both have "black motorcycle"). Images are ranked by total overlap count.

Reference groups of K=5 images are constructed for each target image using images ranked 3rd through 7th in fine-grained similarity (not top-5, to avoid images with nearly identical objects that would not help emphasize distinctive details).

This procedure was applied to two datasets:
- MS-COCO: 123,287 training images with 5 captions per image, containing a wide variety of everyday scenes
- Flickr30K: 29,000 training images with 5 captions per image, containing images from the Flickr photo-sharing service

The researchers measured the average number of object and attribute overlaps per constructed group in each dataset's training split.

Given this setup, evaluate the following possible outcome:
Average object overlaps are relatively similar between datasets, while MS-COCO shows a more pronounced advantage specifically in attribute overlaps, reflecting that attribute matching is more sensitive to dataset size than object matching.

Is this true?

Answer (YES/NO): NO